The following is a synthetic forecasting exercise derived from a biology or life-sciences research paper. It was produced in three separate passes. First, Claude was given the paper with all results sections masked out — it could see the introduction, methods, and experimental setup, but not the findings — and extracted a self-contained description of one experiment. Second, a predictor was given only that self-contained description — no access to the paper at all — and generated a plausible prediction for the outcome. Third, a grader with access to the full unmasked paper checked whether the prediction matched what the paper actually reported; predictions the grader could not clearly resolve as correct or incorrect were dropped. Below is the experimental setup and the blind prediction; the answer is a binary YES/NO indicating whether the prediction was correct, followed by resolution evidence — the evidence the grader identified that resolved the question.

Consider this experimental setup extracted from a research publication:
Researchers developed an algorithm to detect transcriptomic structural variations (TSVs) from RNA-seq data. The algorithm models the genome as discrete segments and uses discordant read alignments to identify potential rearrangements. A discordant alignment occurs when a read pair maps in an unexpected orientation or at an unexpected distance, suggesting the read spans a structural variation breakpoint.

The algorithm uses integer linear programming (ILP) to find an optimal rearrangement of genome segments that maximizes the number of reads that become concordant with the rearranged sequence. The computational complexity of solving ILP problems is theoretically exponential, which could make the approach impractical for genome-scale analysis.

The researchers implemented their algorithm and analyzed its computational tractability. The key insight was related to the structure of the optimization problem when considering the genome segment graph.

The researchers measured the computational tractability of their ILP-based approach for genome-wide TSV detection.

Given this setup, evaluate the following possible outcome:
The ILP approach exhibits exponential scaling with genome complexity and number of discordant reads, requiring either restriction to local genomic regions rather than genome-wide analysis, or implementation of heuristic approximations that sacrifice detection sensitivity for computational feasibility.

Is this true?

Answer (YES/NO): NO